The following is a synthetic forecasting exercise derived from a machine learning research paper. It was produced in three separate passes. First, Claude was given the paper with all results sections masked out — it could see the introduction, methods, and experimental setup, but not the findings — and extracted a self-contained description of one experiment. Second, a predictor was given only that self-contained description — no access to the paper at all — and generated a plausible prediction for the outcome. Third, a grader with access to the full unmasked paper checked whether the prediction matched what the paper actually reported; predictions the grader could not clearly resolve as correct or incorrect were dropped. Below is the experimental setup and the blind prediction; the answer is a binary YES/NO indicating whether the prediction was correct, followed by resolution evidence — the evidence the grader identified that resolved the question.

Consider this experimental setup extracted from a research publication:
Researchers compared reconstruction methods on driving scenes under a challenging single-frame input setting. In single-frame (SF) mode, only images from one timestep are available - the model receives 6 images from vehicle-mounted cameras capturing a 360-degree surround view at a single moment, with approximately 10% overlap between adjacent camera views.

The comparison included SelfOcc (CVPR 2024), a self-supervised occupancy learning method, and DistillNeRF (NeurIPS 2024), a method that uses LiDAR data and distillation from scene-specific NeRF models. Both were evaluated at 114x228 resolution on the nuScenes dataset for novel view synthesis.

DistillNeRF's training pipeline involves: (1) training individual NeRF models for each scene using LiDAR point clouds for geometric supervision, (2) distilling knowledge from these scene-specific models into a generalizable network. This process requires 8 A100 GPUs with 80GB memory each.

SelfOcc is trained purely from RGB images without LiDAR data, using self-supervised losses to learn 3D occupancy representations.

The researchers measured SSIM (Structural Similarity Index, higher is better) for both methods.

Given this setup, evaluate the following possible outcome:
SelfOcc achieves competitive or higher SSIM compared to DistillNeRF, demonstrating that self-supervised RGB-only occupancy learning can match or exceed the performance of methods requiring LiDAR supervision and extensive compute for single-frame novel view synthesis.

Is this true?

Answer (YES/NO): NO